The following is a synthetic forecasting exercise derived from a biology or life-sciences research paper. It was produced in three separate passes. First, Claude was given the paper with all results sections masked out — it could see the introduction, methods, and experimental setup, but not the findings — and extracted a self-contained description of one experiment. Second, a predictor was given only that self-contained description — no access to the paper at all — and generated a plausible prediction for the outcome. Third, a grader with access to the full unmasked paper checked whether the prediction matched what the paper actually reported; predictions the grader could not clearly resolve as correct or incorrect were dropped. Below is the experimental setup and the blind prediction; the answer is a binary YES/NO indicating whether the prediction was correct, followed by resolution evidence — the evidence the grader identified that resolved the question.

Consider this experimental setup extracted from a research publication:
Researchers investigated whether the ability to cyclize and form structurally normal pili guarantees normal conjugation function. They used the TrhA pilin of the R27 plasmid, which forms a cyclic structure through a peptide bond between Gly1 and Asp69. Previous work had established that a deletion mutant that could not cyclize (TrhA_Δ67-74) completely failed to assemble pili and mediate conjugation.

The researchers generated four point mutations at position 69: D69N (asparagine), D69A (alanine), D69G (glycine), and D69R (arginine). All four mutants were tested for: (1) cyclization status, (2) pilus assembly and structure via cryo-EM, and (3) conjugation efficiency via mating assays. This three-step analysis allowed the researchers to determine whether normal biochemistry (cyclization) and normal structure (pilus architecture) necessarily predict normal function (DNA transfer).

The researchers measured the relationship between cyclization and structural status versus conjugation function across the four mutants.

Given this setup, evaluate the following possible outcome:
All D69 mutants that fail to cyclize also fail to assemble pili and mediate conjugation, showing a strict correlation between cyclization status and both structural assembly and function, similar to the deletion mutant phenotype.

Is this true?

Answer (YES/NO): NO